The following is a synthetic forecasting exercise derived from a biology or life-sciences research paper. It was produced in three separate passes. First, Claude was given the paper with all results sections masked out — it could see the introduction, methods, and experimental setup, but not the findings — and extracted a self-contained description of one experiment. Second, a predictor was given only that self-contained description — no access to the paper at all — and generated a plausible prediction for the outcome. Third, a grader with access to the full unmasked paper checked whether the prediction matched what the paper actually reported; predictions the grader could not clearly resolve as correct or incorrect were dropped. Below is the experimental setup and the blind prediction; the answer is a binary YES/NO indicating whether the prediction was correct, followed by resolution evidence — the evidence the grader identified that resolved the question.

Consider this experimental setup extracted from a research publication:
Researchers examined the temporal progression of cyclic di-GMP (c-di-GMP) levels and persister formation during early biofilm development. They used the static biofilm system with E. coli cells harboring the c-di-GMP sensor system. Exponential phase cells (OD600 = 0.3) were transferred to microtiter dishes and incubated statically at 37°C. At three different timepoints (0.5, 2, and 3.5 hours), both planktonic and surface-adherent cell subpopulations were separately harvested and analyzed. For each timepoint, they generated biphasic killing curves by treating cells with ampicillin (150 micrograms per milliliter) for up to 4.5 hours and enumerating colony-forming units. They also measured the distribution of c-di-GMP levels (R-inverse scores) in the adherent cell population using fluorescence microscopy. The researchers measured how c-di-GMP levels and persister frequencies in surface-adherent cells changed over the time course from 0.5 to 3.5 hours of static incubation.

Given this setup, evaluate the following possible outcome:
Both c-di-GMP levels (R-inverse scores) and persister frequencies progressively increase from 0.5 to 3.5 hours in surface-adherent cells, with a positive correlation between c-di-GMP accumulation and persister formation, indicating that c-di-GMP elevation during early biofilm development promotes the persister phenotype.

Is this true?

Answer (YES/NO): YES